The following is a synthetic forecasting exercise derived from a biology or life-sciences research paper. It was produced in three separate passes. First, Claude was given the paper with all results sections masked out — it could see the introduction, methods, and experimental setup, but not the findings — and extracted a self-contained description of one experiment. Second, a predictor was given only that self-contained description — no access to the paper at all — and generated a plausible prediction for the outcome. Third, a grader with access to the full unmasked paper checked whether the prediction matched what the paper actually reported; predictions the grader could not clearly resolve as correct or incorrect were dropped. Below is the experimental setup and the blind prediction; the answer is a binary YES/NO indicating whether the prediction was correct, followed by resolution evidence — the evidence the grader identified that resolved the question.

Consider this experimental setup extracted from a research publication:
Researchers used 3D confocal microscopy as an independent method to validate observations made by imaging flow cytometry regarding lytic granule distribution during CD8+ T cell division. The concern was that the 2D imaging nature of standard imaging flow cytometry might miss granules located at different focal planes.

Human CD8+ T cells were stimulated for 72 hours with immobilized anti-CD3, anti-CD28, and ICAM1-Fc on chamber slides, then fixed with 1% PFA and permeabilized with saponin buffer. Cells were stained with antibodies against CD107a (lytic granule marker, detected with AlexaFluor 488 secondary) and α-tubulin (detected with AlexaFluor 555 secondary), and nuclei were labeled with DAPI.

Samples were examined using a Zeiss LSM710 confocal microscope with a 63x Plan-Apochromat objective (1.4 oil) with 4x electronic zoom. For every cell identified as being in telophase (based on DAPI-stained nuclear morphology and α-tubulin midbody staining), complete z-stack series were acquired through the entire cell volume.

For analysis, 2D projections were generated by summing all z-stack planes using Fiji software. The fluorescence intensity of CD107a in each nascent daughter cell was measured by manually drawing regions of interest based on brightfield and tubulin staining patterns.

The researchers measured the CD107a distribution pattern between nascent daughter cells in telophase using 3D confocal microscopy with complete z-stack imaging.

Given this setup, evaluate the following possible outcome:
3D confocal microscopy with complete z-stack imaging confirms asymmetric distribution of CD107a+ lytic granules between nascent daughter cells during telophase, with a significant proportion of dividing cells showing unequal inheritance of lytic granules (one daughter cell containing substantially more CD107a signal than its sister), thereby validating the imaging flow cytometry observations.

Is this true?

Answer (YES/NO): YES